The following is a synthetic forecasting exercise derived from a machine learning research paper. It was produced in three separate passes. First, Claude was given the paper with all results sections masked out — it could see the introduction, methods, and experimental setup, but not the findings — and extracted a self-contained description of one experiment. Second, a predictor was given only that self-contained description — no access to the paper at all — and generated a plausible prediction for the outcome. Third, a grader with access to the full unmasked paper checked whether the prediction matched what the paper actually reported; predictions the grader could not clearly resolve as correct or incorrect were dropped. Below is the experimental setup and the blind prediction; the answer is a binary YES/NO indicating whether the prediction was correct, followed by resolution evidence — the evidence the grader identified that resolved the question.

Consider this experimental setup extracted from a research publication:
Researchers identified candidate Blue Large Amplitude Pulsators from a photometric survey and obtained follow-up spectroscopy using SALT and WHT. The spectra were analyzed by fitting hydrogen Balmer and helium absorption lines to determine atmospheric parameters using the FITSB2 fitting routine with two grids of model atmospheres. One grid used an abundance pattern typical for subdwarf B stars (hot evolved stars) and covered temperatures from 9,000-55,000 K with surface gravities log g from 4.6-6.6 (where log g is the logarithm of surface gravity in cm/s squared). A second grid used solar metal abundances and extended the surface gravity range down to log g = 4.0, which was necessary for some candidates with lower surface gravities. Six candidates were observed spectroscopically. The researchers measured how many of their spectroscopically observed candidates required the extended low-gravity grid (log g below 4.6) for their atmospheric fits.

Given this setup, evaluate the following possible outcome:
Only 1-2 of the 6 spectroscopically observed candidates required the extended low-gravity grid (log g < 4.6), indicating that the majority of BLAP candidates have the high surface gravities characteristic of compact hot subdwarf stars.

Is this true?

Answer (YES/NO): NO